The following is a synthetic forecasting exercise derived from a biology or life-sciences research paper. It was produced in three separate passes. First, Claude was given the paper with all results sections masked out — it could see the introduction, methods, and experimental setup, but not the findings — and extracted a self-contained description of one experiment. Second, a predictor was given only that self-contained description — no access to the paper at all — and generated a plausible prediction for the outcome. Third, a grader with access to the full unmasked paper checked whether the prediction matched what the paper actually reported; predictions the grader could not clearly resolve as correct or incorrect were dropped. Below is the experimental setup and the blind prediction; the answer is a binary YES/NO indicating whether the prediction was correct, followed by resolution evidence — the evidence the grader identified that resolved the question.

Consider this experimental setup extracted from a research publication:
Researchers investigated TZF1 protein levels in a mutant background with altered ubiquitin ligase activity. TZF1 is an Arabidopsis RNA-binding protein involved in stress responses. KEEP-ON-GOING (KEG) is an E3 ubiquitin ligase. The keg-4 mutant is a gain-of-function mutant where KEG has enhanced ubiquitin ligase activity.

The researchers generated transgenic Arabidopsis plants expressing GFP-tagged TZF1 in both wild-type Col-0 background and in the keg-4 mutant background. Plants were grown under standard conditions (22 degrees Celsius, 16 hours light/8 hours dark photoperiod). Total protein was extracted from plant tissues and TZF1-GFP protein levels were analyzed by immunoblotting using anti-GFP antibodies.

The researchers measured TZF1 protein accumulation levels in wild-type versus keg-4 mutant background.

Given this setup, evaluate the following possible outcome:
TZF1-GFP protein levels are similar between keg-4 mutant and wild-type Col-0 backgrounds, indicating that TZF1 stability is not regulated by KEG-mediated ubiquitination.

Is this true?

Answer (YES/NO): NO